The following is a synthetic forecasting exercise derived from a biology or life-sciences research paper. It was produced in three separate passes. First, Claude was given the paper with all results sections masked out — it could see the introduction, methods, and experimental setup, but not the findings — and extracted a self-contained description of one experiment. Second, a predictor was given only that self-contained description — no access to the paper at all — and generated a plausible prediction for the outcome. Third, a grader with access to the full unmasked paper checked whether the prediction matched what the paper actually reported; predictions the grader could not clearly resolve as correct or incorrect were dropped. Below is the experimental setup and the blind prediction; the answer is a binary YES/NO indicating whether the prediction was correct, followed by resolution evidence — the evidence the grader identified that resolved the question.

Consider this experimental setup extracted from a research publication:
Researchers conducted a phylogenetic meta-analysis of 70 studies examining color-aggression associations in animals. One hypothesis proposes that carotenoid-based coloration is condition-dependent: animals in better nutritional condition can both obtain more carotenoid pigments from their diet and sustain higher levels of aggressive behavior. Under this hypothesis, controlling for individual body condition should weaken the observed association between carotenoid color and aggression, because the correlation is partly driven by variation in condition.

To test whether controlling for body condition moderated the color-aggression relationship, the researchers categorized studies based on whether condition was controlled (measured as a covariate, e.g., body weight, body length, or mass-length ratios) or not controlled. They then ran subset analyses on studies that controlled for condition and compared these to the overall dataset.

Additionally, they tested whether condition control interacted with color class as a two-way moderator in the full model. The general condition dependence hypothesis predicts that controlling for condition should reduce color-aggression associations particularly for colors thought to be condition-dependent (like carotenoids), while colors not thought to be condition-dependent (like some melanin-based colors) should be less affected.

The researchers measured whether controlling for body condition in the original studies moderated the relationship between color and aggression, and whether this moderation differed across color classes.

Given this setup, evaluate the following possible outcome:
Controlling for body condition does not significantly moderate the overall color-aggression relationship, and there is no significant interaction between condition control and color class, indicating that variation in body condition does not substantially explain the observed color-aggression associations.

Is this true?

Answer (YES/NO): YES